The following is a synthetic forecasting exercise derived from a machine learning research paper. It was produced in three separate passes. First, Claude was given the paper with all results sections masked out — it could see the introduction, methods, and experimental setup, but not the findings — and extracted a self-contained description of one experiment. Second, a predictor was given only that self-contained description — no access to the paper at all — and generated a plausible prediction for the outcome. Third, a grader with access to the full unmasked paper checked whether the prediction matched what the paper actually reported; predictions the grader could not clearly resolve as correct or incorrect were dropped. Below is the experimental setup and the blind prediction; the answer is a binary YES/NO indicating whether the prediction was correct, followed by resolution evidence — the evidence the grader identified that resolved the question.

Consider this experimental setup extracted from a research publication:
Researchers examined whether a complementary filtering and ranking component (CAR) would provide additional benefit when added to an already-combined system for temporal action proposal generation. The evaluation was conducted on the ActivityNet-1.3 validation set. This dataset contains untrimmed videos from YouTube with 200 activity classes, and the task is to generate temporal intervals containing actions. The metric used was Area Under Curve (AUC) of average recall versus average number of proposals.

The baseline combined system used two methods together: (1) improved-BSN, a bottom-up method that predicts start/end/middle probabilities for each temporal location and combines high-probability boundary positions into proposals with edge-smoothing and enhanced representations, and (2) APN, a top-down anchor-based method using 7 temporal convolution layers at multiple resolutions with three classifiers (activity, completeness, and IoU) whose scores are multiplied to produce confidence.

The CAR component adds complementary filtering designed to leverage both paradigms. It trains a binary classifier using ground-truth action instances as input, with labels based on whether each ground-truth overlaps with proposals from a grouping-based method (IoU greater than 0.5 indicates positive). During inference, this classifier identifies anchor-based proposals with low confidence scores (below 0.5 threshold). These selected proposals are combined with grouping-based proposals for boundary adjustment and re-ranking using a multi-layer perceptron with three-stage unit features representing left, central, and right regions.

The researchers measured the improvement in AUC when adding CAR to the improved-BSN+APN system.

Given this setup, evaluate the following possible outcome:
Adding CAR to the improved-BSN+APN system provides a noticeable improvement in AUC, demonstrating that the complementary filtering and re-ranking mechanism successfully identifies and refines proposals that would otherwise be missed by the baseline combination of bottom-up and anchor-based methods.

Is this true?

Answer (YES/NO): YES